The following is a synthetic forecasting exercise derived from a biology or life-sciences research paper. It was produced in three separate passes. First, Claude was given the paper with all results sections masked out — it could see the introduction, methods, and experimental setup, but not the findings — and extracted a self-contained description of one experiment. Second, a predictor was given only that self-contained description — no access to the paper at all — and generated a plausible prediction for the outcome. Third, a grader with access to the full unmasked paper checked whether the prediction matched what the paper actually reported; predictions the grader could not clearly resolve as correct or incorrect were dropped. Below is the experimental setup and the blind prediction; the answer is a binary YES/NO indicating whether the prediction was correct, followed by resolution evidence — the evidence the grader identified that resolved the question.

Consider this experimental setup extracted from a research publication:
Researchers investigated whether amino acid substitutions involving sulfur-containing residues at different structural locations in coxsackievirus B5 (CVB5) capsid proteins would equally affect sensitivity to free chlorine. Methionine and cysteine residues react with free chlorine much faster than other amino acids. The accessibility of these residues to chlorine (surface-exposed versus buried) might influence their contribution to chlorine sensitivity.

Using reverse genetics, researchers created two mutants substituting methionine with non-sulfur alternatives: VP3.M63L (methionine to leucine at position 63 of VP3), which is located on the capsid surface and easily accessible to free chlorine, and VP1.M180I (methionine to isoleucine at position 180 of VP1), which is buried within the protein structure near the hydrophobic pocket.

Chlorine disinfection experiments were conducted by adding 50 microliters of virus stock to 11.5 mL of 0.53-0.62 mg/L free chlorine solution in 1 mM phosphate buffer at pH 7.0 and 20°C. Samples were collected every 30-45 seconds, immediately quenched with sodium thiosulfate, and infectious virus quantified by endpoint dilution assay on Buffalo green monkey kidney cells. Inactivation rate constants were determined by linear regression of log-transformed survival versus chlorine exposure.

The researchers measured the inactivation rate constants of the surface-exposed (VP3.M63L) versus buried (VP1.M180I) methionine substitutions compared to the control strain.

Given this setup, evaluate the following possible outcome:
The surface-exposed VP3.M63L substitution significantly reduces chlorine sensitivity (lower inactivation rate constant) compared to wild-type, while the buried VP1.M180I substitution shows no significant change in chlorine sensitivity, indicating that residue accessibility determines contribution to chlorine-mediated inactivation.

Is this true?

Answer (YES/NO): NO